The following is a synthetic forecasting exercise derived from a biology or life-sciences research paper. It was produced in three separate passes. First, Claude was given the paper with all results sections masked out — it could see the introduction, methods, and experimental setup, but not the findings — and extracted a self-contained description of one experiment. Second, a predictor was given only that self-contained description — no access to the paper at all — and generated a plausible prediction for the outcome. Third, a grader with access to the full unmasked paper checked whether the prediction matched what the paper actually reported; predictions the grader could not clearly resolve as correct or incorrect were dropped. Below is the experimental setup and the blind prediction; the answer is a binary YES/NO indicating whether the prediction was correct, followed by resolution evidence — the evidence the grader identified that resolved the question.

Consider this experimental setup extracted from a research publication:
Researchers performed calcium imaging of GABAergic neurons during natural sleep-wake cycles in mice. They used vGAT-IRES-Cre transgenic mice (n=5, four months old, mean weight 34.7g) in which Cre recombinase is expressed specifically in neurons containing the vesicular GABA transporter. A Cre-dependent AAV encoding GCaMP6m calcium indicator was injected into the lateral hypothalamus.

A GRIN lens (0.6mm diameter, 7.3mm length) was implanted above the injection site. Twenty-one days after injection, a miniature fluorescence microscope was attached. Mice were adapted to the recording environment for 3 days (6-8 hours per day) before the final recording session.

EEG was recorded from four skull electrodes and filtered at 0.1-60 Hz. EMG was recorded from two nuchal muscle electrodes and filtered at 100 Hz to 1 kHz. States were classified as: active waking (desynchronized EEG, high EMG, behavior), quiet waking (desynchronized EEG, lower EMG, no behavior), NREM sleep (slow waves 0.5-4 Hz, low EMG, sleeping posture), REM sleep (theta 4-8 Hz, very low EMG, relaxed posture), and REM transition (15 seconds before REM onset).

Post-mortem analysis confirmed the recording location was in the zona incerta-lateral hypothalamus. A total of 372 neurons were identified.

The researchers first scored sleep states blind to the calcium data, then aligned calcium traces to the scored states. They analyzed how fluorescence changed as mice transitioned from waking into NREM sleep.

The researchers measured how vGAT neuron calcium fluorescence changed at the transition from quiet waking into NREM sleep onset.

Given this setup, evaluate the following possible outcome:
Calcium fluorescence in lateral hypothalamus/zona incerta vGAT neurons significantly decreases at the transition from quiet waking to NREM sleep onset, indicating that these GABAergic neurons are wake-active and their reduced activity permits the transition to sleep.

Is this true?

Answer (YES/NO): NO